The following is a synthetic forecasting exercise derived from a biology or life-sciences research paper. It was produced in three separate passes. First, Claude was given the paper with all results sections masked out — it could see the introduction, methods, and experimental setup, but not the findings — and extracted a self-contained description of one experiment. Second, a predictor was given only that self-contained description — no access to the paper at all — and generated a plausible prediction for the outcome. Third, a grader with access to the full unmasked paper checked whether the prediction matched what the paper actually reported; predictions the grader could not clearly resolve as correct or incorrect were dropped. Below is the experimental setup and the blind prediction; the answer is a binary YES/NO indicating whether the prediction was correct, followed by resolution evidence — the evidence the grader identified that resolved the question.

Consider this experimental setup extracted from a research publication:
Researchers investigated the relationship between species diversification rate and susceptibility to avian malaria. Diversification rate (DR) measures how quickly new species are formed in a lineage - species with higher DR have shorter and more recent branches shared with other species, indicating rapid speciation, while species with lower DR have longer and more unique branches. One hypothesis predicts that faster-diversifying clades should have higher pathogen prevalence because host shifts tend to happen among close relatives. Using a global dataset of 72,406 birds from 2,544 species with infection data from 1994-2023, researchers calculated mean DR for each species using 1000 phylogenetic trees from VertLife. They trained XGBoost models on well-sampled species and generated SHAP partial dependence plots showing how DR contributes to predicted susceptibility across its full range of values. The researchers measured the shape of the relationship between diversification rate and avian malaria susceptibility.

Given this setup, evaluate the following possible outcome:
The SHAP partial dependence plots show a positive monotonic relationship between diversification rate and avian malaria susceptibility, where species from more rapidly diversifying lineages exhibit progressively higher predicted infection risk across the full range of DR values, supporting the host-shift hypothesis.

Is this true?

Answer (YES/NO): NO